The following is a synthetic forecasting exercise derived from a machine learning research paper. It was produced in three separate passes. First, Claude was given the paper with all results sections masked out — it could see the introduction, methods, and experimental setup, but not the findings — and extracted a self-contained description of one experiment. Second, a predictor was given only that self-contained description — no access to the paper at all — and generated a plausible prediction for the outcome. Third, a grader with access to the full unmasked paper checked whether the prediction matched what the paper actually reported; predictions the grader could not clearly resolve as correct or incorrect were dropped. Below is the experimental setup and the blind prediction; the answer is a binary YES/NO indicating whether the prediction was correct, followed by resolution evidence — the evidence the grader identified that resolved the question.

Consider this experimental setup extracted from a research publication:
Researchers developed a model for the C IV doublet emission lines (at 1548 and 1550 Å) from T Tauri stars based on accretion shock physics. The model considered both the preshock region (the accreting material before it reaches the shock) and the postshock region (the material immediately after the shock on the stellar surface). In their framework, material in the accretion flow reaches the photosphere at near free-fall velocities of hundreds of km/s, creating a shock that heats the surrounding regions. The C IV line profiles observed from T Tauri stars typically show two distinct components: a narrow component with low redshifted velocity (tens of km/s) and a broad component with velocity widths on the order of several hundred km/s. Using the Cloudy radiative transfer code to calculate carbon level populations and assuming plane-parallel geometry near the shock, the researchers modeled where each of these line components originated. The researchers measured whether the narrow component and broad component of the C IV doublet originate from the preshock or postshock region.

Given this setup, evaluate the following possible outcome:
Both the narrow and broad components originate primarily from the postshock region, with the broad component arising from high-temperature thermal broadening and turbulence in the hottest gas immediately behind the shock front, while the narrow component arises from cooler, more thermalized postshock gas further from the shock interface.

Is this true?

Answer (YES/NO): NO